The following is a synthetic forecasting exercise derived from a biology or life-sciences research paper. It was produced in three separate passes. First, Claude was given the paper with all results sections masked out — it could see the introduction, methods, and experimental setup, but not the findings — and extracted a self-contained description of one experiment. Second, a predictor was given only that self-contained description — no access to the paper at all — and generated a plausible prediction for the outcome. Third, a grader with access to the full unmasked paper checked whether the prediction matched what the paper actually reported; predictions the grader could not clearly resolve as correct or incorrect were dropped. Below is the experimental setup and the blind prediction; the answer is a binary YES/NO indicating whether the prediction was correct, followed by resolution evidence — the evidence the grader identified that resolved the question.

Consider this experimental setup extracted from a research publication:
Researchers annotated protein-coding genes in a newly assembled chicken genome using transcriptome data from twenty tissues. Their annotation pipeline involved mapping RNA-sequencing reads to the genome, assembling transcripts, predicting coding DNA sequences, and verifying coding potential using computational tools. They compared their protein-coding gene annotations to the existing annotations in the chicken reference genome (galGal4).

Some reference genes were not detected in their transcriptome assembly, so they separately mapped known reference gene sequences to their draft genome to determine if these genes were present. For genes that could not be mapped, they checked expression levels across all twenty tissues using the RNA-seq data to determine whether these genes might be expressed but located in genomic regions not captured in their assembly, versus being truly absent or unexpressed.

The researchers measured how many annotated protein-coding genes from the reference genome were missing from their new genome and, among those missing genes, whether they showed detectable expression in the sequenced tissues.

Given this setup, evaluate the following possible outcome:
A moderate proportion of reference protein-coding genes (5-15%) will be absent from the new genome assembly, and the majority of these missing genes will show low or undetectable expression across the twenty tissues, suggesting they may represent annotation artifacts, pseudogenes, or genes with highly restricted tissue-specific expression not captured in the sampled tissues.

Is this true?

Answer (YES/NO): NO